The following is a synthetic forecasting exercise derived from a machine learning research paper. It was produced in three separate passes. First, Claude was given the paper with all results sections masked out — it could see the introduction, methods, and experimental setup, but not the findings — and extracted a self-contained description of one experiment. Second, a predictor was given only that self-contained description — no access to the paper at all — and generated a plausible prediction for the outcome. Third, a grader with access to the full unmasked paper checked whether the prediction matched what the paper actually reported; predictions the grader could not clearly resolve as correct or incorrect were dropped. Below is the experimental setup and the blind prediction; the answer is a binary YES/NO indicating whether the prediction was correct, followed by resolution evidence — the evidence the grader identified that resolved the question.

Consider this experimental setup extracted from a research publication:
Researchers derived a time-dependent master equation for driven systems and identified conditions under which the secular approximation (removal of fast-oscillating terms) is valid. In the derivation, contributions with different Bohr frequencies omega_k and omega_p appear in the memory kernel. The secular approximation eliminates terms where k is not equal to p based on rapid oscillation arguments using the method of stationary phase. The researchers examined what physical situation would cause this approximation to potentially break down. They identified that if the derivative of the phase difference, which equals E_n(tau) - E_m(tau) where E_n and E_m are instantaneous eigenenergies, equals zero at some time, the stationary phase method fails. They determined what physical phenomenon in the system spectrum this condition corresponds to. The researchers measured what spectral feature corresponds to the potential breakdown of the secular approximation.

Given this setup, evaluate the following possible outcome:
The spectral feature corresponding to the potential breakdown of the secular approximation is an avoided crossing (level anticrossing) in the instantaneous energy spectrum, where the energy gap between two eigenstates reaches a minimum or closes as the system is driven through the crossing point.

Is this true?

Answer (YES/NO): NO